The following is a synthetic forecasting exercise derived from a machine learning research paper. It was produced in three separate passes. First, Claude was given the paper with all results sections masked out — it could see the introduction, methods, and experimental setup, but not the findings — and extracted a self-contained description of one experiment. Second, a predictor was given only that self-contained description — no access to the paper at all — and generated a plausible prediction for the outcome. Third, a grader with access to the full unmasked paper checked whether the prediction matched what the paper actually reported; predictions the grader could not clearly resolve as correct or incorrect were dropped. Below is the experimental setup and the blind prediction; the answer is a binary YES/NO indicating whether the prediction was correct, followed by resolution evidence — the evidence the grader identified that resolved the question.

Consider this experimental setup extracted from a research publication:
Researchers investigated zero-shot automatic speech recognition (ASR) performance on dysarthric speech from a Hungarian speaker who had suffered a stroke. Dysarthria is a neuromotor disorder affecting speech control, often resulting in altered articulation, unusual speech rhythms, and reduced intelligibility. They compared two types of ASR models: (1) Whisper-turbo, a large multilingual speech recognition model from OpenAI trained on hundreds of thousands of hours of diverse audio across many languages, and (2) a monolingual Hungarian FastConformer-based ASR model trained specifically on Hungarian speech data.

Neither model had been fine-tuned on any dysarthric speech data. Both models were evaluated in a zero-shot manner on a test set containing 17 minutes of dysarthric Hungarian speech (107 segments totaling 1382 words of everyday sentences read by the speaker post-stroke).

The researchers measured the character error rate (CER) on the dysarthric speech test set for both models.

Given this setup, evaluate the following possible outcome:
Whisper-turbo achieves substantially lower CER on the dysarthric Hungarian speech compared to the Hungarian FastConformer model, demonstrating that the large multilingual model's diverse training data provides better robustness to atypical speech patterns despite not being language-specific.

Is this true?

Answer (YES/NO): NO